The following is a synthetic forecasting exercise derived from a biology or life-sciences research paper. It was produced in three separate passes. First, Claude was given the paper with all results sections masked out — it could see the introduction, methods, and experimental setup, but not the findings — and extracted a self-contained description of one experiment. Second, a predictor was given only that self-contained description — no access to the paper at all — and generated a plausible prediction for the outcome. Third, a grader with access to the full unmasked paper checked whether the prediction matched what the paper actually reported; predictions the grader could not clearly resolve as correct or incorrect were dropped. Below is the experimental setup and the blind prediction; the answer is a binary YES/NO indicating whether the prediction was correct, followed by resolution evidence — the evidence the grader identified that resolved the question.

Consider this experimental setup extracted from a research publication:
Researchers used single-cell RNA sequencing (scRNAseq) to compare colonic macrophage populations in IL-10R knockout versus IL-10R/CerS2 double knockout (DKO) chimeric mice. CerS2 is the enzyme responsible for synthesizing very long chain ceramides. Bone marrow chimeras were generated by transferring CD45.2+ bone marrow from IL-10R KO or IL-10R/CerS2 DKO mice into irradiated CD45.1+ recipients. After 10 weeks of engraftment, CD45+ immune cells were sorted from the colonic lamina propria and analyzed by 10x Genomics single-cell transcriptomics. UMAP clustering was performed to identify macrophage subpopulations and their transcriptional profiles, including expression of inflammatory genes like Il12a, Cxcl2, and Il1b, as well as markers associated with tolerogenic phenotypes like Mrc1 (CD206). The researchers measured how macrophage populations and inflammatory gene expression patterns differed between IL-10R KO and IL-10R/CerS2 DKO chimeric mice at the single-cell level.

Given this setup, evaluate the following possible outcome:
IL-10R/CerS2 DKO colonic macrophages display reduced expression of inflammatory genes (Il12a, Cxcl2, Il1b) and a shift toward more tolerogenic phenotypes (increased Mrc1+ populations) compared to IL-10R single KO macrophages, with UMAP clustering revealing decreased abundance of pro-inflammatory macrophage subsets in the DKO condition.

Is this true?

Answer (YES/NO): YES